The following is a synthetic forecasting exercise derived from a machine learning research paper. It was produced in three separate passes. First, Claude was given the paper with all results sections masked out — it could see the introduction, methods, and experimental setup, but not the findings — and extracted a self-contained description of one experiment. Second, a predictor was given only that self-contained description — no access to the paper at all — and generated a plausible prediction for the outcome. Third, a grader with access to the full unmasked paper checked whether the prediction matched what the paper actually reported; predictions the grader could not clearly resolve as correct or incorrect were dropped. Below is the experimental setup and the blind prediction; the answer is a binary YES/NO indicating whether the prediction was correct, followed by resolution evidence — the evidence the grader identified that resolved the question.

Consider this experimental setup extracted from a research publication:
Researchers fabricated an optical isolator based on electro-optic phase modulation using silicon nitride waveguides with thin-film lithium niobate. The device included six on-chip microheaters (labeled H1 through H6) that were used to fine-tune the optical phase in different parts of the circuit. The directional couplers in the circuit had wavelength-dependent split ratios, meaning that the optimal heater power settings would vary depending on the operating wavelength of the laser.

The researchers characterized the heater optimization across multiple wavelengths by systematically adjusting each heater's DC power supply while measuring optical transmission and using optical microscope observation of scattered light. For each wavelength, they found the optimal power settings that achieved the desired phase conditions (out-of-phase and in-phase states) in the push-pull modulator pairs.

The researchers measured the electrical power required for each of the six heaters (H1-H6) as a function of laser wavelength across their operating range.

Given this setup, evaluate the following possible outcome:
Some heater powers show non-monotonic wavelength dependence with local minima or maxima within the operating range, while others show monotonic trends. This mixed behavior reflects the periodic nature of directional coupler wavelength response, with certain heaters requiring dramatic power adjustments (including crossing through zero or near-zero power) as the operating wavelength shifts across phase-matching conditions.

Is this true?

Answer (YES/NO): NO